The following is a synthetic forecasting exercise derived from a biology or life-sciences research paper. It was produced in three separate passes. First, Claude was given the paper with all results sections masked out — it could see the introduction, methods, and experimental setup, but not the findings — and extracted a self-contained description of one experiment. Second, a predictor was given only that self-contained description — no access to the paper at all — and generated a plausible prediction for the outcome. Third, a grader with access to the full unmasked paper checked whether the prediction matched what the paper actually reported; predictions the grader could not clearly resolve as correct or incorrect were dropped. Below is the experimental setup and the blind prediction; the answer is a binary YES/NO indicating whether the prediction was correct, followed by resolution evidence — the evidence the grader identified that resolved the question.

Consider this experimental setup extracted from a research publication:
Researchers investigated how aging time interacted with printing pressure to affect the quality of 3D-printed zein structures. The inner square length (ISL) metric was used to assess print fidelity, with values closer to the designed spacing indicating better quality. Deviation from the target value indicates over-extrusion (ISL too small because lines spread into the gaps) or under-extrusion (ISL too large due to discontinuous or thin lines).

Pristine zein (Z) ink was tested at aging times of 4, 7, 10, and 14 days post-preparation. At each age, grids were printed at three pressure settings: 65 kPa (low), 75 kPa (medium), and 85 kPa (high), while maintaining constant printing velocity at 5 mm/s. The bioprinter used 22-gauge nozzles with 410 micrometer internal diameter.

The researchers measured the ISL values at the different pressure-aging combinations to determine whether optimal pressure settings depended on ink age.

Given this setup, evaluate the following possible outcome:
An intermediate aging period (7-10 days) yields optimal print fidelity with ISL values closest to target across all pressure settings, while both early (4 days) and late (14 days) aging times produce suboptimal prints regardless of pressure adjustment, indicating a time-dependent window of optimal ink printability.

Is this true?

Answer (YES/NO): NO